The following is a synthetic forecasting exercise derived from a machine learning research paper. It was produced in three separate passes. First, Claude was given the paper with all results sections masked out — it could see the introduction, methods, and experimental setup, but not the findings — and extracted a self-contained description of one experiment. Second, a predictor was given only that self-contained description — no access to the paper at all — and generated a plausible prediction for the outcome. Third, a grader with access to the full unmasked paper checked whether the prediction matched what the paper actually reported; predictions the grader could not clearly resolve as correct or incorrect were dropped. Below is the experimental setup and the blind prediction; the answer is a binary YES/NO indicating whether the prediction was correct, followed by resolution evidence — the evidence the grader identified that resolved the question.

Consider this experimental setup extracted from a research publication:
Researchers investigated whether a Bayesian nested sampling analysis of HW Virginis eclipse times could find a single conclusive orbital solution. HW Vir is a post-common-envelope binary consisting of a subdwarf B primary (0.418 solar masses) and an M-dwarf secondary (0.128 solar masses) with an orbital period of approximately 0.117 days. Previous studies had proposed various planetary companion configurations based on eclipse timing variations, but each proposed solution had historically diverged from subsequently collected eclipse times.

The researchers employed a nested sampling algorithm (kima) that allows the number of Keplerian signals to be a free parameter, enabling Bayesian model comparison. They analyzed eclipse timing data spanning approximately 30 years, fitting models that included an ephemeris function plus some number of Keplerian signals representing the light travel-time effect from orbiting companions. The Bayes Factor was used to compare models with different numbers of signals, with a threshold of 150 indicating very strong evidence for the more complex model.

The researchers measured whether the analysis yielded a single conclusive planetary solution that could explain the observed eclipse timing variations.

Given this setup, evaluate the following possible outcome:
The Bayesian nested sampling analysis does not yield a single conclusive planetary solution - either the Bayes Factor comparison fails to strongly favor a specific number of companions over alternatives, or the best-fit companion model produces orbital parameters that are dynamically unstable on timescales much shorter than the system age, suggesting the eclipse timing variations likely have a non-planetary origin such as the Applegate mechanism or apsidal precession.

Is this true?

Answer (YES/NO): YES